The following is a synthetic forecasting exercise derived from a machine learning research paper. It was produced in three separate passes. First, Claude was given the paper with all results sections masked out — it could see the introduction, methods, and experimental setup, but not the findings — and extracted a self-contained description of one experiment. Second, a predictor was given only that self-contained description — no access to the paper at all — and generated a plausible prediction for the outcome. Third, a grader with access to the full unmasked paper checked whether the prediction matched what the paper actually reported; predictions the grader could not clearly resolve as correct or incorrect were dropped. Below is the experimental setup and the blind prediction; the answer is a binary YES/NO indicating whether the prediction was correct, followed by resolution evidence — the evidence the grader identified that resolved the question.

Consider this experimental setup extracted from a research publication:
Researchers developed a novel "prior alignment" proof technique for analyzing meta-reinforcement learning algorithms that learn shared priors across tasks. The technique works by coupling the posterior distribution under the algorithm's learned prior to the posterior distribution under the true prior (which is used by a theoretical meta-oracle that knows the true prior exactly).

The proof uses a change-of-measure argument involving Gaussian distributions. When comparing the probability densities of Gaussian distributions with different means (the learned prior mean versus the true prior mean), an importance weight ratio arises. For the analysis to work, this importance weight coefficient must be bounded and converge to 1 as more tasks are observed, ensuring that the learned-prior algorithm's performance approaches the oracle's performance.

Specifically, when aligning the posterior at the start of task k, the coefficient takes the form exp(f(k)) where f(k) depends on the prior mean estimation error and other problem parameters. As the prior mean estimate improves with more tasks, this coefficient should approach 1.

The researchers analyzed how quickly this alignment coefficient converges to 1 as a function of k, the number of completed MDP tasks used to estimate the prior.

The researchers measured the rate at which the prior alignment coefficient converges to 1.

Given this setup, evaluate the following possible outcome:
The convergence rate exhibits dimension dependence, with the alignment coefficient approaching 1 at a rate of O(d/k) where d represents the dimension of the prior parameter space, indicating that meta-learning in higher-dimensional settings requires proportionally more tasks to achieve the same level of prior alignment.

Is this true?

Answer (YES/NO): NO